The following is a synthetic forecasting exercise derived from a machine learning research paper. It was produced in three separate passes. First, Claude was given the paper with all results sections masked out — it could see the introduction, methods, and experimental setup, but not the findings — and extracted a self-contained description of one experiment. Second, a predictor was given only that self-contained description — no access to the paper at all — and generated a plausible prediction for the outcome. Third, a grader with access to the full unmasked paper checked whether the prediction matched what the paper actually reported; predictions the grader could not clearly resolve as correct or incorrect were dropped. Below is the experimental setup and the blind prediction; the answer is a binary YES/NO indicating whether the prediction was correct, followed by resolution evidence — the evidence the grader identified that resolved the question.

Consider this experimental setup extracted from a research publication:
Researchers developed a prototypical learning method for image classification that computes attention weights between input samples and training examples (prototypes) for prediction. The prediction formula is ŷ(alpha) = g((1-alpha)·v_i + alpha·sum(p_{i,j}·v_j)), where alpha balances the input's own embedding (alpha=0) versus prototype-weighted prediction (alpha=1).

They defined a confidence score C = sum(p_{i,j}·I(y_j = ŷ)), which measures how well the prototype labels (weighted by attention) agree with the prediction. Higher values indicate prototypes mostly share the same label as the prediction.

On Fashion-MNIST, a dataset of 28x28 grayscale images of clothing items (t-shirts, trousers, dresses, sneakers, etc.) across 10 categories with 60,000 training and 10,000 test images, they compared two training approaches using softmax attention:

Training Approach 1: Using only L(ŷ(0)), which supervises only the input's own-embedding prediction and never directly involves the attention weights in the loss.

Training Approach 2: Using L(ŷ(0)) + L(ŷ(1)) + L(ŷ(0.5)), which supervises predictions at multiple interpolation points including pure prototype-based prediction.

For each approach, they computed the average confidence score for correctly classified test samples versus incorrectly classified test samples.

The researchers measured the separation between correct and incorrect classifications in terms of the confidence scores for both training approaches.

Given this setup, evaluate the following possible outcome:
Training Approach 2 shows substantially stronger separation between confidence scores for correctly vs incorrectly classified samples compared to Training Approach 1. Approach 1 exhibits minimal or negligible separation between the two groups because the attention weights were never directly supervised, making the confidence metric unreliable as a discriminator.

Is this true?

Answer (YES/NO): NO